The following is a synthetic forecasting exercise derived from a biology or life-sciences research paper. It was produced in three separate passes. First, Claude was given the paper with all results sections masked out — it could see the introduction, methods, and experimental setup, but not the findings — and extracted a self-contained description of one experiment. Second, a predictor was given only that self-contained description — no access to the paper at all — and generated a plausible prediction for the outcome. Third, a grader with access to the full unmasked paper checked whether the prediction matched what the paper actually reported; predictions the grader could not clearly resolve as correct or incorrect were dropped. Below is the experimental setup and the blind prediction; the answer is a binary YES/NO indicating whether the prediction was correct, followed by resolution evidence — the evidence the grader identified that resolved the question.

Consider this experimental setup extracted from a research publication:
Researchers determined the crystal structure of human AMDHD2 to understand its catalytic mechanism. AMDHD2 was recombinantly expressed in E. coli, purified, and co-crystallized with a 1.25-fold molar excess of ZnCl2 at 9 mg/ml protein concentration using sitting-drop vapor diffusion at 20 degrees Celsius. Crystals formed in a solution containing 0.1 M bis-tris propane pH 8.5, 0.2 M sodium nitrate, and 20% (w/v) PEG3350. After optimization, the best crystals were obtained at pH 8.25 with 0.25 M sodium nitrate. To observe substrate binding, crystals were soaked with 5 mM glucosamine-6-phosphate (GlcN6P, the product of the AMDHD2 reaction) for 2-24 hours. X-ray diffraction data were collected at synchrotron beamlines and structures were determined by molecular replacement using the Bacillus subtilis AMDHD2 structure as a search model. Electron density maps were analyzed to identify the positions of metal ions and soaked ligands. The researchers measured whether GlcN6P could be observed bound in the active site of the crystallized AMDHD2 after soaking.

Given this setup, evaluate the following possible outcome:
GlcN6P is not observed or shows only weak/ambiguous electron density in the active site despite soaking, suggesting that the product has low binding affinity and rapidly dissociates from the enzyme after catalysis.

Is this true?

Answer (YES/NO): NO